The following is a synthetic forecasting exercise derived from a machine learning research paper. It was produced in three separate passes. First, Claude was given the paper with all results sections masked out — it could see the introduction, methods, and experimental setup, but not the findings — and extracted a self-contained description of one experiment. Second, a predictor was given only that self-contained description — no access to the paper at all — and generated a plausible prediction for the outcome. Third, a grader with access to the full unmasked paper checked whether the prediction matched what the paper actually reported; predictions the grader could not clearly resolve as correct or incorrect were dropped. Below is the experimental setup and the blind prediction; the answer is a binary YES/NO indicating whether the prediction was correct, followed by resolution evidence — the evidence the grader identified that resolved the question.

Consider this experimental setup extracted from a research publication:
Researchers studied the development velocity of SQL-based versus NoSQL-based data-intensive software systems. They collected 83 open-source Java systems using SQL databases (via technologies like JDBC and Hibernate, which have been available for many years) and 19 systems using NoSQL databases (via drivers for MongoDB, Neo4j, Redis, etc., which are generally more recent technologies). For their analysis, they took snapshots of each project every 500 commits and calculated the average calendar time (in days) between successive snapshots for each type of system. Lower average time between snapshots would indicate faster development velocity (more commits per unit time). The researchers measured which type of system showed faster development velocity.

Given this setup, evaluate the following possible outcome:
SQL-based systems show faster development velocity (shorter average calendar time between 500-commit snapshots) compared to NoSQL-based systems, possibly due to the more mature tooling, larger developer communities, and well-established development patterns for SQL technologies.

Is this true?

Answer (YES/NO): NO